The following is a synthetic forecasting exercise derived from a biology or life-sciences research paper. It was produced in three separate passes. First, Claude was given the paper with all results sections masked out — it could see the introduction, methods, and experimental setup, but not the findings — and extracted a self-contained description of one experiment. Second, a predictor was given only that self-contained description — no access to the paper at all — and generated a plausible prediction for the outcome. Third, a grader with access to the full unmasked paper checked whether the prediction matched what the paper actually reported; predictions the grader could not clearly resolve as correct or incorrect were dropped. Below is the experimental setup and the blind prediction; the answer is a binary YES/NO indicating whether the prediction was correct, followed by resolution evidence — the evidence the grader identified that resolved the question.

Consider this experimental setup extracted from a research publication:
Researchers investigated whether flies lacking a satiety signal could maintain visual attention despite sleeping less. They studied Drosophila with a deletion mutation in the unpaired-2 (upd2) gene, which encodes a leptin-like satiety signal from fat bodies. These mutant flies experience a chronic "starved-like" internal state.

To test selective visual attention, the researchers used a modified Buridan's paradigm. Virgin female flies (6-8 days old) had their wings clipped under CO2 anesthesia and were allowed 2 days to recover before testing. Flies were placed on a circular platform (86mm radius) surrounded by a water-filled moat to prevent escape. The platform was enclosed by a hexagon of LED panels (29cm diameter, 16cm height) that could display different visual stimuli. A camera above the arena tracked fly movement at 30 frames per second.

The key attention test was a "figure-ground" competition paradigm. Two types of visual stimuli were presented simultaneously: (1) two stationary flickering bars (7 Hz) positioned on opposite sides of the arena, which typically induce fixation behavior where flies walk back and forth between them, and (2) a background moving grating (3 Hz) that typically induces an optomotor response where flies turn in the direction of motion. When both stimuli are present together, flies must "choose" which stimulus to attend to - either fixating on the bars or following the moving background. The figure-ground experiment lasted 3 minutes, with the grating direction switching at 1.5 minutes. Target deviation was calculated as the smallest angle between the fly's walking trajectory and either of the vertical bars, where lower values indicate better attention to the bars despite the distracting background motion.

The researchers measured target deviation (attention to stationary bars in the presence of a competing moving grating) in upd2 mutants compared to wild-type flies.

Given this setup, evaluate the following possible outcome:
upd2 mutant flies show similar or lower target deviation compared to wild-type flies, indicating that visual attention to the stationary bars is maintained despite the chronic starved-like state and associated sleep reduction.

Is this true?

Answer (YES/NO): YES